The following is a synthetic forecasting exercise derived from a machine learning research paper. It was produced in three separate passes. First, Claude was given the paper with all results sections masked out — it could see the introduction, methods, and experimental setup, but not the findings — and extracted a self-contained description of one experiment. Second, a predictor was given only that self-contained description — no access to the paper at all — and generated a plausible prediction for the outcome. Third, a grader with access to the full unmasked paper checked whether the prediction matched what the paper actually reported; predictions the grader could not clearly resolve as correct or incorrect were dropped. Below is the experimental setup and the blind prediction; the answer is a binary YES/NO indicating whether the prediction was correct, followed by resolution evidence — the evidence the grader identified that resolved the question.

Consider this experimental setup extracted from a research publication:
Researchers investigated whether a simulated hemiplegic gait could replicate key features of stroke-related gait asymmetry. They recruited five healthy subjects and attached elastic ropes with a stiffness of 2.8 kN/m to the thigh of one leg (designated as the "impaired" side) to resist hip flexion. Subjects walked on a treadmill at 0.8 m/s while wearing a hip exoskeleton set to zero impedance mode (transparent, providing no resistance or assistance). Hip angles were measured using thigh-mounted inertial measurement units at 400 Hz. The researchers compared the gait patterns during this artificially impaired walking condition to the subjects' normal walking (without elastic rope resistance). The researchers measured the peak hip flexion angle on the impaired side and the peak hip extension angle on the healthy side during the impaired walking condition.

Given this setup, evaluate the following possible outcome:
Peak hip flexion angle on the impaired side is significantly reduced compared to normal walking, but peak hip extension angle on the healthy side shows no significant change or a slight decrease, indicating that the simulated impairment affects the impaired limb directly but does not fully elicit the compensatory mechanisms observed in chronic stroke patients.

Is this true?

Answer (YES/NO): NO